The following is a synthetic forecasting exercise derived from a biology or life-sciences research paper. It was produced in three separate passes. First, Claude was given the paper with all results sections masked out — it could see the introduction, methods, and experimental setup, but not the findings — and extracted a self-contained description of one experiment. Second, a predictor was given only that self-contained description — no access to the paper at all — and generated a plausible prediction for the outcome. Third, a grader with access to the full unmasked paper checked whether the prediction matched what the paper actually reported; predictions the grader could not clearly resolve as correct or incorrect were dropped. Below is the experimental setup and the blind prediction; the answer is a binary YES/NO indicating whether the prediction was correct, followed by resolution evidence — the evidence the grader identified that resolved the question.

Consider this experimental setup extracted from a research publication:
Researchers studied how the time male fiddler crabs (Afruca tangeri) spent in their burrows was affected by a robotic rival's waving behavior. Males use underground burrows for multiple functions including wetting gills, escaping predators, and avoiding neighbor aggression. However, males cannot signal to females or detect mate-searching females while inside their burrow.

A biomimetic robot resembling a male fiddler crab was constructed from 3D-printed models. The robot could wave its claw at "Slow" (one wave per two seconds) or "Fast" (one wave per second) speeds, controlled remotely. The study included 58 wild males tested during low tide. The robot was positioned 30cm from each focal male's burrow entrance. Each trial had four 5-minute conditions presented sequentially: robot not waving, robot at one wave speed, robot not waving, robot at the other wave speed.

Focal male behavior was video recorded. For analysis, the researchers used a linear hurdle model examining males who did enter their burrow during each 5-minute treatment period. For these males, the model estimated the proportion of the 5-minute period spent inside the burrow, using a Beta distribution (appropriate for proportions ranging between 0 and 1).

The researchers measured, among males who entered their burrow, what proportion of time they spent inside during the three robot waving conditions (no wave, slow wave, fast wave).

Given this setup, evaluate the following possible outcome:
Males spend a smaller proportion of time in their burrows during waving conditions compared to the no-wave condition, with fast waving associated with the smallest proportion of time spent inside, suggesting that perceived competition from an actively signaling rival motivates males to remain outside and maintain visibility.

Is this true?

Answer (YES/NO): YES